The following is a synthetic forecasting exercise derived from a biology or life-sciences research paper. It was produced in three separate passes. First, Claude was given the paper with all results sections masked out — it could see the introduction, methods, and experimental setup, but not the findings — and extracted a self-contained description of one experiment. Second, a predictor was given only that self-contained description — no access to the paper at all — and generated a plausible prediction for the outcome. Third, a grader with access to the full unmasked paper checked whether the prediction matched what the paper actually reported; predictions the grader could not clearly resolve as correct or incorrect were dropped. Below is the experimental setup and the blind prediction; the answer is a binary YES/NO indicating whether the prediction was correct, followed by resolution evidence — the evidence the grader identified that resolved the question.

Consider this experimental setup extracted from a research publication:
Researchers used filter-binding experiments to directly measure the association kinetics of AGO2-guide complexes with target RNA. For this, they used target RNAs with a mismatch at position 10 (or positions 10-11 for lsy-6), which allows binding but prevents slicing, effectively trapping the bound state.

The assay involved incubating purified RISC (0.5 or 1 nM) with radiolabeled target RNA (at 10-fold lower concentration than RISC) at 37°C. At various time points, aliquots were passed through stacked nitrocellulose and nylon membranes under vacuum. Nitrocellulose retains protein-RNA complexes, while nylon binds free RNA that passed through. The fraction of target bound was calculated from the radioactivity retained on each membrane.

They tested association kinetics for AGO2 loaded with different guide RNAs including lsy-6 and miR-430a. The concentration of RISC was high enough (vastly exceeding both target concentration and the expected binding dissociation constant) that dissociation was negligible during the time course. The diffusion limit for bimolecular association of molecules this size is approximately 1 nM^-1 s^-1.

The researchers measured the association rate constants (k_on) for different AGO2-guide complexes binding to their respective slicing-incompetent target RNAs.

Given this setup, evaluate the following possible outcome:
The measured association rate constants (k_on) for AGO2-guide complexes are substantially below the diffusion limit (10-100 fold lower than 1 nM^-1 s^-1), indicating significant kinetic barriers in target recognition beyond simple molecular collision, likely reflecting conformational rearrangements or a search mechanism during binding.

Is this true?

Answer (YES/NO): NO